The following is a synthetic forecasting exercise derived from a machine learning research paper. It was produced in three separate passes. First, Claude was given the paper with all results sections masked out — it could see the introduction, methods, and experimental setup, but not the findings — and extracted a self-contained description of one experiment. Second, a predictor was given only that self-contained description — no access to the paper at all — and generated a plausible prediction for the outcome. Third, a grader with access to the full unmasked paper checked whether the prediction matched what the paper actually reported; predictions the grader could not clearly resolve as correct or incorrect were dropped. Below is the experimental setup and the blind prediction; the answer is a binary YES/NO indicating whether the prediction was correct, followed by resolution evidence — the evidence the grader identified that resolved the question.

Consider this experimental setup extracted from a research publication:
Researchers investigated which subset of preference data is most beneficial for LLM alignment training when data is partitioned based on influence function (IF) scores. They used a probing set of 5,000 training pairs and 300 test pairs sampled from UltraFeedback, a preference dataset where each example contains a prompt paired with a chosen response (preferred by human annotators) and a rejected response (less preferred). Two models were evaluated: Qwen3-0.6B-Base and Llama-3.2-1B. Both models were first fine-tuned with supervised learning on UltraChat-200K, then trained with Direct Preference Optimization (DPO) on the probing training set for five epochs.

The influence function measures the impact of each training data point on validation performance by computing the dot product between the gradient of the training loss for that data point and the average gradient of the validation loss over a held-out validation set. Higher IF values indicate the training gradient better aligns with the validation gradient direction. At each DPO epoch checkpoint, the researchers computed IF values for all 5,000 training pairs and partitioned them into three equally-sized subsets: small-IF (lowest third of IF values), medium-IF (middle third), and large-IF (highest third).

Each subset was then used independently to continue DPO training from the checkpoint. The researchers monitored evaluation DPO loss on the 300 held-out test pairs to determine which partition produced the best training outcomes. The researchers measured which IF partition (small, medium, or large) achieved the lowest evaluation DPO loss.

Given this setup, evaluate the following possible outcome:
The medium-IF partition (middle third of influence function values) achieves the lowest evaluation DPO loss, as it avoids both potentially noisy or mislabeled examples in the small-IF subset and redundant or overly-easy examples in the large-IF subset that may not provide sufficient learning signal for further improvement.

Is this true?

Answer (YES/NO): YES